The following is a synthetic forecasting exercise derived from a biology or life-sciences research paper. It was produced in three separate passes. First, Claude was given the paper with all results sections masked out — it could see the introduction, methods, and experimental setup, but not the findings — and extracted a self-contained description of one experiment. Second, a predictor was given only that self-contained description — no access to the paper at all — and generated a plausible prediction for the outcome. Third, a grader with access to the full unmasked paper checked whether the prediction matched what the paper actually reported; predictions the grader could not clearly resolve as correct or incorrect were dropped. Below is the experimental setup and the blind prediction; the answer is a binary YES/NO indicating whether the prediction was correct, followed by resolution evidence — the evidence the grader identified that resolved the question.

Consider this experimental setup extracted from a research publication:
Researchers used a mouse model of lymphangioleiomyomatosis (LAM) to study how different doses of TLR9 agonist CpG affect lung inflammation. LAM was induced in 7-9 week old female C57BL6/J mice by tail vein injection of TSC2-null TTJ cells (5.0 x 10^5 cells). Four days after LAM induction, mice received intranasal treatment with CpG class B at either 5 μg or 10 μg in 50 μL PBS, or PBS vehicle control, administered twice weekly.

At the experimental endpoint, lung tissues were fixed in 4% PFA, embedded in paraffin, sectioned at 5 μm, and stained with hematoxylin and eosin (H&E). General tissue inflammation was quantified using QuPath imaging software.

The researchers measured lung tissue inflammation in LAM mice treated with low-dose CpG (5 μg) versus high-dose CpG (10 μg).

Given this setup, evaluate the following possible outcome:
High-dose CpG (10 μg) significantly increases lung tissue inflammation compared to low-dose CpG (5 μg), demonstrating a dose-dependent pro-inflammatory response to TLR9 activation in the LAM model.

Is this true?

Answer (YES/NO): YES